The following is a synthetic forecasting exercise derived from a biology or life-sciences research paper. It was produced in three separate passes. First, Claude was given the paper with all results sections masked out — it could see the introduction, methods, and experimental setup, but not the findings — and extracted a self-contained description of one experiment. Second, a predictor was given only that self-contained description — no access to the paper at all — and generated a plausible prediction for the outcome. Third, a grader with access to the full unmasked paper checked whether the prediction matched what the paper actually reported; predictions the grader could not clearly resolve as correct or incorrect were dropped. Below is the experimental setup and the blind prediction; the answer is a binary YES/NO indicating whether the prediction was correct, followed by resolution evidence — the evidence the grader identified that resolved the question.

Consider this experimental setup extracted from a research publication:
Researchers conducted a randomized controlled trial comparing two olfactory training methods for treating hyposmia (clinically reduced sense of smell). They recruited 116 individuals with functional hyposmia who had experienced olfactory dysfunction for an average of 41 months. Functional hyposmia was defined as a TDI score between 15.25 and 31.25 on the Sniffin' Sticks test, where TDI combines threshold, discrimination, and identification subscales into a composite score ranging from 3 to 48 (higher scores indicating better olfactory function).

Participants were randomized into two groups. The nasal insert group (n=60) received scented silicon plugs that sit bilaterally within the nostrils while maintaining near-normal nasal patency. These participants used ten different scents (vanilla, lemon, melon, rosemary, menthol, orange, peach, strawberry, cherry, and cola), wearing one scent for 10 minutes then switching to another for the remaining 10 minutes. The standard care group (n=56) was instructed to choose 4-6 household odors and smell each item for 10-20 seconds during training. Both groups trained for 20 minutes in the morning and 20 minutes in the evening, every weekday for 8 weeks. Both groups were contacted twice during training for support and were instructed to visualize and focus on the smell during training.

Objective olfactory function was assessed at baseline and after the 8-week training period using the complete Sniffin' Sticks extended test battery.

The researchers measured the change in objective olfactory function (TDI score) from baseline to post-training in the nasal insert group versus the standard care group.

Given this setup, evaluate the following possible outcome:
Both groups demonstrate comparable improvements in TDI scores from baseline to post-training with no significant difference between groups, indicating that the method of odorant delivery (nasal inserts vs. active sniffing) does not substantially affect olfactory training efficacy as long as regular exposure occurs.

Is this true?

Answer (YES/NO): YES